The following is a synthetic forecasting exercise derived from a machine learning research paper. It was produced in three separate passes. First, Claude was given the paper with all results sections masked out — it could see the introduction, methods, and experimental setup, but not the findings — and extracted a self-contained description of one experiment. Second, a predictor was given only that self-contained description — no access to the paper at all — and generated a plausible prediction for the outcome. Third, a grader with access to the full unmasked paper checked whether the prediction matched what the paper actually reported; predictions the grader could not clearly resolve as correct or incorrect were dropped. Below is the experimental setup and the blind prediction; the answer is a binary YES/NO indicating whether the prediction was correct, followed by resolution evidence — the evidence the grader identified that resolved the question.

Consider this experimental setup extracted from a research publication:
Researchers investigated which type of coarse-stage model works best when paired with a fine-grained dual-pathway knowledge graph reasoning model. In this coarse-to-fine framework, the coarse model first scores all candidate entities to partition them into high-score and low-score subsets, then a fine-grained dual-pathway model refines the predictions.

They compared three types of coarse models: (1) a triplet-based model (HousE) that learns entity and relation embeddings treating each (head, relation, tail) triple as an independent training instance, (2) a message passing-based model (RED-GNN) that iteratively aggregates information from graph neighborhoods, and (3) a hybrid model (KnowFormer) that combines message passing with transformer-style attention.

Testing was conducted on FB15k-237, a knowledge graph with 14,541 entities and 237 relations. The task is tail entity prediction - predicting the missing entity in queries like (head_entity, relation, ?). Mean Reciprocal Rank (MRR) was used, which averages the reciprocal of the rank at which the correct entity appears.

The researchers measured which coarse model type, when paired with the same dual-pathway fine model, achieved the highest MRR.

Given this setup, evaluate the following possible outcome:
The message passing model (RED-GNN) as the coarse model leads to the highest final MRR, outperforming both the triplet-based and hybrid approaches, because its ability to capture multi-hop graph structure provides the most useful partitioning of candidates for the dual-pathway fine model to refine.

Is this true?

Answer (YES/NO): NO